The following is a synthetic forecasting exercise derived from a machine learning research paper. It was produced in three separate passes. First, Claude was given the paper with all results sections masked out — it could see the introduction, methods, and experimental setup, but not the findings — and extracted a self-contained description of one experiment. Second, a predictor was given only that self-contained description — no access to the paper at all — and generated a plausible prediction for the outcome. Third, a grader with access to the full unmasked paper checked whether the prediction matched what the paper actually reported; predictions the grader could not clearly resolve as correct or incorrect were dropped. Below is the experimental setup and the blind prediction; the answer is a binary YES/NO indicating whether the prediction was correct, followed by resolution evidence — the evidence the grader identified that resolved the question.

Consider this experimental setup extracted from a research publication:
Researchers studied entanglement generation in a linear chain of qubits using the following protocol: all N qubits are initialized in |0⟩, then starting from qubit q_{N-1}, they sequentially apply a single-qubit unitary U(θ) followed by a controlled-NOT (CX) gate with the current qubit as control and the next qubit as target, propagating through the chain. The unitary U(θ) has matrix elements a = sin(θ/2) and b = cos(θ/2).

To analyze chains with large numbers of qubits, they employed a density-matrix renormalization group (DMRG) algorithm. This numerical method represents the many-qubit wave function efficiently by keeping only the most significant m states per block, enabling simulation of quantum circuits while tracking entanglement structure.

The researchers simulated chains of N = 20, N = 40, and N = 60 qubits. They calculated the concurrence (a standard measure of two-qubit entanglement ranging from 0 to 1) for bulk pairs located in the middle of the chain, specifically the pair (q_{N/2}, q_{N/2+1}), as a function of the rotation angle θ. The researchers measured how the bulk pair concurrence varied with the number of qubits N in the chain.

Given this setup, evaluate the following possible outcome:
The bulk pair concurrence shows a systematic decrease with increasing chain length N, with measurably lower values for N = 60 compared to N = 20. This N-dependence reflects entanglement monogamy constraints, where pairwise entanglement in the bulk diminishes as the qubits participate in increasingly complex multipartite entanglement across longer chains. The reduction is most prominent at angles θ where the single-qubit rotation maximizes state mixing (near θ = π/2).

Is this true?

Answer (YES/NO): NO